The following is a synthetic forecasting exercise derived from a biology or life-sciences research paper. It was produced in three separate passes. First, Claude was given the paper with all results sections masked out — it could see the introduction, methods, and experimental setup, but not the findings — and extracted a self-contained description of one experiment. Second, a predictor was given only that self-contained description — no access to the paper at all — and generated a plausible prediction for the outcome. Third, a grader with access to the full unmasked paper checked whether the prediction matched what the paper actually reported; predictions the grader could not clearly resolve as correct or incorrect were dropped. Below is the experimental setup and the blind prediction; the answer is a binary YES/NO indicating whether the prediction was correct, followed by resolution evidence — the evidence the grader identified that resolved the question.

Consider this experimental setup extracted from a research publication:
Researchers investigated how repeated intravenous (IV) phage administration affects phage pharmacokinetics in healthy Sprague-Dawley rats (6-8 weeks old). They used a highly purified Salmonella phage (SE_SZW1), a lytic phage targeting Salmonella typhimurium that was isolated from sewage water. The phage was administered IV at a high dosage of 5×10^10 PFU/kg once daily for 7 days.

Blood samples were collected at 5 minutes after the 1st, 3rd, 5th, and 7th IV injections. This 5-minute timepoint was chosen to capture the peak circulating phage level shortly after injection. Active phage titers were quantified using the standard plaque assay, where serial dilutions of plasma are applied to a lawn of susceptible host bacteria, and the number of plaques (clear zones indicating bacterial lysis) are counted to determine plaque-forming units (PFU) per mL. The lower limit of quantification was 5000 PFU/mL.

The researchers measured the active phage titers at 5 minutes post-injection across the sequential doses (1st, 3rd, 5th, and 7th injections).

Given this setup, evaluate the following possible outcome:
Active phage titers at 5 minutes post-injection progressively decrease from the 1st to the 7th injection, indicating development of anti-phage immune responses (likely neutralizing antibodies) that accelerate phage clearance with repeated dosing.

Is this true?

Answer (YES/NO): NO